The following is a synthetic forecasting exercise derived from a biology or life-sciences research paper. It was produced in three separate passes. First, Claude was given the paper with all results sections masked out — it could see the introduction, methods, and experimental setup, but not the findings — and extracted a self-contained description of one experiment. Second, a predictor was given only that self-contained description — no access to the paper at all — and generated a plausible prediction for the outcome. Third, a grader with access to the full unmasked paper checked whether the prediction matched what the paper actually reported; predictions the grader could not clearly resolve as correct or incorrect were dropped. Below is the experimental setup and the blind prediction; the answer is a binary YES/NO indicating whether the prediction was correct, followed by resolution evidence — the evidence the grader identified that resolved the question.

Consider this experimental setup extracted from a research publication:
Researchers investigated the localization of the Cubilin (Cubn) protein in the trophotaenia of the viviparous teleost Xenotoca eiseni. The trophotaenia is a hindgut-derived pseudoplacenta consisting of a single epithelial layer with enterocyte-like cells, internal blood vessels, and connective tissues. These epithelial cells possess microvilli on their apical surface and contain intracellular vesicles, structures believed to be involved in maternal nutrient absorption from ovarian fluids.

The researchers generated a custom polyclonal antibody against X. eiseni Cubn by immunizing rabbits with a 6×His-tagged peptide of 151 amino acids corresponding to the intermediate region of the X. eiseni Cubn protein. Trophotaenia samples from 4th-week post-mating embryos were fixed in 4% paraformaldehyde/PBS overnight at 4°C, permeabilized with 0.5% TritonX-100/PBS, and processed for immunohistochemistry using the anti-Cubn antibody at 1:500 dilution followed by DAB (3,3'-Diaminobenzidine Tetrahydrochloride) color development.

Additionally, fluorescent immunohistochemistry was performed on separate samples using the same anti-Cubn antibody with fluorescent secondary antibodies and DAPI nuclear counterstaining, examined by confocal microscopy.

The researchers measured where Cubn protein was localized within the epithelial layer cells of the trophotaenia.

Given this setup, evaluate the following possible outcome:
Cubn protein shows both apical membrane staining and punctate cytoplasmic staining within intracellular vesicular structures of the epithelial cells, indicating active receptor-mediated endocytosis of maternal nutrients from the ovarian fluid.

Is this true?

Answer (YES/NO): YES